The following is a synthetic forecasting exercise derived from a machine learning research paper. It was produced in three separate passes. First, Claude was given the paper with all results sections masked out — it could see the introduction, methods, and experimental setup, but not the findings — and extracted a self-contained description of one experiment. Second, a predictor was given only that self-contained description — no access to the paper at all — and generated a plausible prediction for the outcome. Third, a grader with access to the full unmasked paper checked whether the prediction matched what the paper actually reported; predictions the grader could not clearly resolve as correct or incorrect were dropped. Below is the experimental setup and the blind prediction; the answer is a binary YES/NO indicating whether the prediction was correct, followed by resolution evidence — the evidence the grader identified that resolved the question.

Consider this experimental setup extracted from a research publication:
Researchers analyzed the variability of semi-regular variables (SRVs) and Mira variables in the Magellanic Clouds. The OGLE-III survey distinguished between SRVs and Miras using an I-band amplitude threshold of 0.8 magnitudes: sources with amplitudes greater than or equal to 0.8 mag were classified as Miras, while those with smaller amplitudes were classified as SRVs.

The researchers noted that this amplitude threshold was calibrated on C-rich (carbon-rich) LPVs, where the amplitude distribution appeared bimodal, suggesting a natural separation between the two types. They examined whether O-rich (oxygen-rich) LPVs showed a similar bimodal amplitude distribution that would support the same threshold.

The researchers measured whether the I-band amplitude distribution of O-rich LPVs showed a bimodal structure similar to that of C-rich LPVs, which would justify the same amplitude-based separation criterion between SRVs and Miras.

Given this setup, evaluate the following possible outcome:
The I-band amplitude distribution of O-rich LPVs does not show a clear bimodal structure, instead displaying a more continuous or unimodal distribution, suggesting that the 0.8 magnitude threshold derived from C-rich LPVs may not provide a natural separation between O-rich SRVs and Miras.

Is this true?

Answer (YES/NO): YES